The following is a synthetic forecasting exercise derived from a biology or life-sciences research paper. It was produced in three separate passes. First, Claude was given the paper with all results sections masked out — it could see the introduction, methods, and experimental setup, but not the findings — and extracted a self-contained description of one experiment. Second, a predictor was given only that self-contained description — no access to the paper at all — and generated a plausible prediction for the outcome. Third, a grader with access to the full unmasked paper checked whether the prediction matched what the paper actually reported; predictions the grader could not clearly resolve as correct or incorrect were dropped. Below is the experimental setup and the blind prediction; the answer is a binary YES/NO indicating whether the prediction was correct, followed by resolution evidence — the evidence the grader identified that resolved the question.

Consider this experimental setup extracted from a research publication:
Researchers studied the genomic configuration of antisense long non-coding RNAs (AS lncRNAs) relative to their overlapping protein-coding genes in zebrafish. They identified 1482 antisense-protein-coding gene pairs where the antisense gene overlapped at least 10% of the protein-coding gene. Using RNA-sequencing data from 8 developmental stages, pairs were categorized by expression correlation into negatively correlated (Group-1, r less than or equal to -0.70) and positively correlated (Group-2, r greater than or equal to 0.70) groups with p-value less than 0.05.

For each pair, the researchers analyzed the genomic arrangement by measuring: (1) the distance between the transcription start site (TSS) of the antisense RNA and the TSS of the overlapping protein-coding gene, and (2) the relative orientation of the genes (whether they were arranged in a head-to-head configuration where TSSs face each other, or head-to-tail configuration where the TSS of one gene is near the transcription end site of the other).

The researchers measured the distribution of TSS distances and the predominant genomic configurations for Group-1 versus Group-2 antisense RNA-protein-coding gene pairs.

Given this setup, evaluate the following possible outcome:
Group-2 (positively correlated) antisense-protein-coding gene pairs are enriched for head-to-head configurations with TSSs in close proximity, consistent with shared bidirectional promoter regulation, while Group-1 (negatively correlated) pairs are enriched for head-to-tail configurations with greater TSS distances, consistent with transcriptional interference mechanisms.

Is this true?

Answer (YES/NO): NO